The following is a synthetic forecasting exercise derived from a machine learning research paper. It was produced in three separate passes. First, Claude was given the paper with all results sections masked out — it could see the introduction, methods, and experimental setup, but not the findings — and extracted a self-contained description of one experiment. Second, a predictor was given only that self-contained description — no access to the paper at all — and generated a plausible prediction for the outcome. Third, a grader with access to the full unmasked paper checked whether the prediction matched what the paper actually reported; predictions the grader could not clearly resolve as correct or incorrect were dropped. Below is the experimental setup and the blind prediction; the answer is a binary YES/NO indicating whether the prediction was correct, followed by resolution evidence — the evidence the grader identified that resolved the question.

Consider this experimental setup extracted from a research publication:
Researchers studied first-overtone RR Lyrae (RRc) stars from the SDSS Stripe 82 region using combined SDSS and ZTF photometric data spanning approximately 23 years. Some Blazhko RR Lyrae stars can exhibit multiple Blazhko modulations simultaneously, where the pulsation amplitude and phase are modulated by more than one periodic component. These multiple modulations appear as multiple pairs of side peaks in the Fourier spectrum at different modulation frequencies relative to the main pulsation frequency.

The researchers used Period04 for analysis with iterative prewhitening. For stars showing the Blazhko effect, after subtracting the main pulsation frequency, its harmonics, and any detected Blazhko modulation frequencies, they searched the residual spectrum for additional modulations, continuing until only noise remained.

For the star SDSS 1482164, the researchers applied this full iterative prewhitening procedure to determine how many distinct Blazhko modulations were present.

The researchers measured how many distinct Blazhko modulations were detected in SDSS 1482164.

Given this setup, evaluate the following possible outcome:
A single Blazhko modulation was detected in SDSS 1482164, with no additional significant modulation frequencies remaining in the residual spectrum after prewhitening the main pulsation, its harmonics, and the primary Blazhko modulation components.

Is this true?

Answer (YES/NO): NO